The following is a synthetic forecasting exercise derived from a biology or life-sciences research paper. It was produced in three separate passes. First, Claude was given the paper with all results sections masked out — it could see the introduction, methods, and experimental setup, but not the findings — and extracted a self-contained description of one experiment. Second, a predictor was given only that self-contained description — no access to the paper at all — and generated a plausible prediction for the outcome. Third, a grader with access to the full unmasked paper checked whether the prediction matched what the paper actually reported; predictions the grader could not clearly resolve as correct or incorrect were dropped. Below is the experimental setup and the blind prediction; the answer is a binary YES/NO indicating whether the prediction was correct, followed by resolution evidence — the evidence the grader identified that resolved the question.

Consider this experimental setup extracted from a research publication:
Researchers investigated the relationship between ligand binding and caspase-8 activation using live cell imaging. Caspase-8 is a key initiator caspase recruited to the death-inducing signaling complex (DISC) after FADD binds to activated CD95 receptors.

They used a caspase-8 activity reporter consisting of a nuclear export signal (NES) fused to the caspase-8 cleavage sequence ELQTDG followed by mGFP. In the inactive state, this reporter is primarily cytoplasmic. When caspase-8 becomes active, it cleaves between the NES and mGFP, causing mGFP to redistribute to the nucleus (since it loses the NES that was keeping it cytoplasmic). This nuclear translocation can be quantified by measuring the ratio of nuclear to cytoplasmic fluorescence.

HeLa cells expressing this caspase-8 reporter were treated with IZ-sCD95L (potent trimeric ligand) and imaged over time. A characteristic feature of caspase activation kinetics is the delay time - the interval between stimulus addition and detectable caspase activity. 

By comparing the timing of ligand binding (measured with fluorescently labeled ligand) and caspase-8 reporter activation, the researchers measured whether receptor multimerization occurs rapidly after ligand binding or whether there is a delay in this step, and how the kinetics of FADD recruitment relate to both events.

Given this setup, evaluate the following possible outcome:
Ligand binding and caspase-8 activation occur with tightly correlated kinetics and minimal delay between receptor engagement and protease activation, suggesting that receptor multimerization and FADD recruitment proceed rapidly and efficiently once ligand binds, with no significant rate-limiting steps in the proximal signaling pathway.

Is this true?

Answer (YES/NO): NO